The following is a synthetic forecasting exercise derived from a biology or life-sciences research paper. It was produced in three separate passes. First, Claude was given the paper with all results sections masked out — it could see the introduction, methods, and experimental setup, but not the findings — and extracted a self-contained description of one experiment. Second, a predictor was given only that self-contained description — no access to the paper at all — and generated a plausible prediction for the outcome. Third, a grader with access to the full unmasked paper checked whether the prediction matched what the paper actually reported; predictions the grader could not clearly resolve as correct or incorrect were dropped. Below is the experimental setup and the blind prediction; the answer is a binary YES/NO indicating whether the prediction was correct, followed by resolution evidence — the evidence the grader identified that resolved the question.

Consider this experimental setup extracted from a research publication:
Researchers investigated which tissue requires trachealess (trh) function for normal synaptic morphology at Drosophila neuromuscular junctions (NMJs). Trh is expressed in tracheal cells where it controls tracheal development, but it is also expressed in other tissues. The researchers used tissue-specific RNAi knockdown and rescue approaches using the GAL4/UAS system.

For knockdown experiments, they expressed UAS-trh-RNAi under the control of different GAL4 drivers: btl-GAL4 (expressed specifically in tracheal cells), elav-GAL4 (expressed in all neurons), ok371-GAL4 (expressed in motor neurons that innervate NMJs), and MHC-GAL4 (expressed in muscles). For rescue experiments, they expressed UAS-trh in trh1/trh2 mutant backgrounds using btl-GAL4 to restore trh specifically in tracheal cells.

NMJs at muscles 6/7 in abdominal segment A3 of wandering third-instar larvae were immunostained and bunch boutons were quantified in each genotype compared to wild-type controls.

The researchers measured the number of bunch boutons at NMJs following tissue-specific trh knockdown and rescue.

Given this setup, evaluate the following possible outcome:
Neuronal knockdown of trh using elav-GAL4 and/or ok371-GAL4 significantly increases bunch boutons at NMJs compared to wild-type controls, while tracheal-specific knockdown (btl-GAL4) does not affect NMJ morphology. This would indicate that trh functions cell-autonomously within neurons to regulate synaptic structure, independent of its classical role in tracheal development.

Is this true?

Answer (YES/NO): NO